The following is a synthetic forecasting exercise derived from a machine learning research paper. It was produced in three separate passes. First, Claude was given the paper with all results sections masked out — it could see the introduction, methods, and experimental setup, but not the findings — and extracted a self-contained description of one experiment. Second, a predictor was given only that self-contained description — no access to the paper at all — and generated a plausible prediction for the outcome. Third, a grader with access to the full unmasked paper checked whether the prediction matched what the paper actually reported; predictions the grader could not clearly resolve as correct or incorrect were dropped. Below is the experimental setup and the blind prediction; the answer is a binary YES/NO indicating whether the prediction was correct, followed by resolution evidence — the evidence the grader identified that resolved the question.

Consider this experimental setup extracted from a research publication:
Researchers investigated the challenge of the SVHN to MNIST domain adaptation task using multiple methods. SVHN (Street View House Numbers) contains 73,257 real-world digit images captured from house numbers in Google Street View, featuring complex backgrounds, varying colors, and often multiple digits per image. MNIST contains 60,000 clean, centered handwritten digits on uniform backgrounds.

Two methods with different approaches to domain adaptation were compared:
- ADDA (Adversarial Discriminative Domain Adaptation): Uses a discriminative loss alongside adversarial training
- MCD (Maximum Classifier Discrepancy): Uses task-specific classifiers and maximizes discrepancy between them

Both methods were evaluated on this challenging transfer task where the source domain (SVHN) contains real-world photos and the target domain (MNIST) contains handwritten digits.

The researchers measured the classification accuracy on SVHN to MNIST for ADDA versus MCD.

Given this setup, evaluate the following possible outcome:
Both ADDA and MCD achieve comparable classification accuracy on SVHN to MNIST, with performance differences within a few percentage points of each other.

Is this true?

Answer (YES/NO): NO